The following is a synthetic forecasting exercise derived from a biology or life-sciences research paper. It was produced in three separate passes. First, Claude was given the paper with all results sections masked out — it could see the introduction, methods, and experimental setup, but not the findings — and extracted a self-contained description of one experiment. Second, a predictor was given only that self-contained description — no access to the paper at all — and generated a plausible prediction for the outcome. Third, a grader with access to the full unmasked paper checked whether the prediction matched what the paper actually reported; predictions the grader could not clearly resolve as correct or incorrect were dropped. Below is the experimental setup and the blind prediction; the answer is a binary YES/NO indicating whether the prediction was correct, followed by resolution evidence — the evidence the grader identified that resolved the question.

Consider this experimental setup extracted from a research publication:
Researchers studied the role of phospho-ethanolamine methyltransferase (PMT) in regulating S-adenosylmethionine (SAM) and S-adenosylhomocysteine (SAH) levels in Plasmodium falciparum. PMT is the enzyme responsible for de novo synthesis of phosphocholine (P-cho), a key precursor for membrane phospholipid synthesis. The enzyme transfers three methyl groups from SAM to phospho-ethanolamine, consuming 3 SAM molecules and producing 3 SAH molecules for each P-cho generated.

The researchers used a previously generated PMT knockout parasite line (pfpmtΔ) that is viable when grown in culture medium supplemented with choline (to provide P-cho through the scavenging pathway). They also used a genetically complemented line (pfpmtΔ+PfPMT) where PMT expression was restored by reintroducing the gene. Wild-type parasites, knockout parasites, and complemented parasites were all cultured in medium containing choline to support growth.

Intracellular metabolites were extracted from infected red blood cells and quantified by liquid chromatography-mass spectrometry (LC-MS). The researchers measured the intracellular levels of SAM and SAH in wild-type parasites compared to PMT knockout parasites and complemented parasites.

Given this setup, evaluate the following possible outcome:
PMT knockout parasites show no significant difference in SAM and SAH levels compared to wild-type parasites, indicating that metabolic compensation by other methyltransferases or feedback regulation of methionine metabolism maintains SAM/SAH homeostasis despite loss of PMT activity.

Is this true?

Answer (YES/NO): NO